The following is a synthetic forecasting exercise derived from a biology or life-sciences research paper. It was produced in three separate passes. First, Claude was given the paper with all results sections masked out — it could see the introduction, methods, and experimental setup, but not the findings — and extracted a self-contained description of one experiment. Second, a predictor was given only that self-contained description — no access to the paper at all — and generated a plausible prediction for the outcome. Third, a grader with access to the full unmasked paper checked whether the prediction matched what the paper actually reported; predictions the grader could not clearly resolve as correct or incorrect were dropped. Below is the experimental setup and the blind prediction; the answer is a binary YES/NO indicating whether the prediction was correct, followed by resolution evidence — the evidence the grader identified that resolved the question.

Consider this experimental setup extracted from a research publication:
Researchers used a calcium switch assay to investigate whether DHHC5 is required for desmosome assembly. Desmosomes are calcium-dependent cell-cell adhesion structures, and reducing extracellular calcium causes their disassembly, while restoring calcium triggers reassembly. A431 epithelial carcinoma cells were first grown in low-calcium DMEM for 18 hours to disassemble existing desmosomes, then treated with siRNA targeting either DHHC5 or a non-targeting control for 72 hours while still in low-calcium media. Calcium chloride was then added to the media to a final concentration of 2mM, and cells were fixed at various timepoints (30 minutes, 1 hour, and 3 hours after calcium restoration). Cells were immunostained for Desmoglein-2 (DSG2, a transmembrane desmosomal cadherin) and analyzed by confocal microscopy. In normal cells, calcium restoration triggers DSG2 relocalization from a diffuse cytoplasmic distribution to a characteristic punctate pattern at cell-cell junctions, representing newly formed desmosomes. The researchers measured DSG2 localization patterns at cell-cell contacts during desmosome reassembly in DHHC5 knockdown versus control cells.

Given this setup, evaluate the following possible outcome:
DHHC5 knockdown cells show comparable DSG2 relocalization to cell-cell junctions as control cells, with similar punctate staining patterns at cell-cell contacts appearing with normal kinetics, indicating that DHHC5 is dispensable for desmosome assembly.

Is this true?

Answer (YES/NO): NO